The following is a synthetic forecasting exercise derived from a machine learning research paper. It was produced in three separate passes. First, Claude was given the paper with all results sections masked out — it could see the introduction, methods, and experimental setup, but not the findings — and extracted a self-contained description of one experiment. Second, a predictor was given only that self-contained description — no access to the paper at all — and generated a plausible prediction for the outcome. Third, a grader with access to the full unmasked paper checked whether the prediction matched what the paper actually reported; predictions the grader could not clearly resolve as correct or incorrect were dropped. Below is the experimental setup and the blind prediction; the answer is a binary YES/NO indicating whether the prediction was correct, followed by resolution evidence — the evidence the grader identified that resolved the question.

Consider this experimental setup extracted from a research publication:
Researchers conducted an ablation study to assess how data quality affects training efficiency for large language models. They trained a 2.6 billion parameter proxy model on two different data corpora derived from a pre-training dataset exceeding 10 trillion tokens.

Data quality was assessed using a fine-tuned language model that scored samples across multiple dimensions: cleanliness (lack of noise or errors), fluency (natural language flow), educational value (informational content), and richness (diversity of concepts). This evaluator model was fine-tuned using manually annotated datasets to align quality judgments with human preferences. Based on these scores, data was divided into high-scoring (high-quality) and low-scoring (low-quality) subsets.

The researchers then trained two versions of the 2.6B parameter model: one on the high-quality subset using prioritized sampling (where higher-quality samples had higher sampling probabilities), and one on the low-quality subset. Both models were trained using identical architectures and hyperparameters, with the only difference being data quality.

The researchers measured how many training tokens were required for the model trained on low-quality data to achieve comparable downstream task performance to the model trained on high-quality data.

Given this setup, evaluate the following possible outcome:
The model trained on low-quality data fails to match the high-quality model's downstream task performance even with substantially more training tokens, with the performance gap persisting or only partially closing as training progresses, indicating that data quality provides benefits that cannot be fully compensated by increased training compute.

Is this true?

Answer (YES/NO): NO